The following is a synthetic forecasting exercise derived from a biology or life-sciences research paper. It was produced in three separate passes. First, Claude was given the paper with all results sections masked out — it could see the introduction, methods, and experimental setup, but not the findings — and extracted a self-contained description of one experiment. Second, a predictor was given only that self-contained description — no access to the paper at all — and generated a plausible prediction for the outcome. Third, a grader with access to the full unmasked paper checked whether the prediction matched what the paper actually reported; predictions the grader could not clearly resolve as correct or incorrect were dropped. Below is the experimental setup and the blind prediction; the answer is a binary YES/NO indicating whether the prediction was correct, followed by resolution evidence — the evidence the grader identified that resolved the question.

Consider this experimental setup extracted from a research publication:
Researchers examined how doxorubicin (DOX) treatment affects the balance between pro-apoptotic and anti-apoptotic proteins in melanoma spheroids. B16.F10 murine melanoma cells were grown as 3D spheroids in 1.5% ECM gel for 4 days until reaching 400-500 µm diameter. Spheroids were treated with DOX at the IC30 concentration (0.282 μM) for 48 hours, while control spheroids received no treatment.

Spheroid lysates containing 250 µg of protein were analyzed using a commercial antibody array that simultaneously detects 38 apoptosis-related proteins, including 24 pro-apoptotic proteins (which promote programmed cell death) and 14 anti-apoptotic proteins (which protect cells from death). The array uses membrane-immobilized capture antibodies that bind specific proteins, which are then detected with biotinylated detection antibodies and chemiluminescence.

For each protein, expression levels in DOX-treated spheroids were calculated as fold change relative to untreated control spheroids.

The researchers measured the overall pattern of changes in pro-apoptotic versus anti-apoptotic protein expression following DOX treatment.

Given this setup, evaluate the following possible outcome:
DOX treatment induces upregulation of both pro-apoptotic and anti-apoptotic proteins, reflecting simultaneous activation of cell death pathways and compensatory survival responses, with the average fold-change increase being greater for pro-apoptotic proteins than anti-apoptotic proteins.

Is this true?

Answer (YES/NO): NO